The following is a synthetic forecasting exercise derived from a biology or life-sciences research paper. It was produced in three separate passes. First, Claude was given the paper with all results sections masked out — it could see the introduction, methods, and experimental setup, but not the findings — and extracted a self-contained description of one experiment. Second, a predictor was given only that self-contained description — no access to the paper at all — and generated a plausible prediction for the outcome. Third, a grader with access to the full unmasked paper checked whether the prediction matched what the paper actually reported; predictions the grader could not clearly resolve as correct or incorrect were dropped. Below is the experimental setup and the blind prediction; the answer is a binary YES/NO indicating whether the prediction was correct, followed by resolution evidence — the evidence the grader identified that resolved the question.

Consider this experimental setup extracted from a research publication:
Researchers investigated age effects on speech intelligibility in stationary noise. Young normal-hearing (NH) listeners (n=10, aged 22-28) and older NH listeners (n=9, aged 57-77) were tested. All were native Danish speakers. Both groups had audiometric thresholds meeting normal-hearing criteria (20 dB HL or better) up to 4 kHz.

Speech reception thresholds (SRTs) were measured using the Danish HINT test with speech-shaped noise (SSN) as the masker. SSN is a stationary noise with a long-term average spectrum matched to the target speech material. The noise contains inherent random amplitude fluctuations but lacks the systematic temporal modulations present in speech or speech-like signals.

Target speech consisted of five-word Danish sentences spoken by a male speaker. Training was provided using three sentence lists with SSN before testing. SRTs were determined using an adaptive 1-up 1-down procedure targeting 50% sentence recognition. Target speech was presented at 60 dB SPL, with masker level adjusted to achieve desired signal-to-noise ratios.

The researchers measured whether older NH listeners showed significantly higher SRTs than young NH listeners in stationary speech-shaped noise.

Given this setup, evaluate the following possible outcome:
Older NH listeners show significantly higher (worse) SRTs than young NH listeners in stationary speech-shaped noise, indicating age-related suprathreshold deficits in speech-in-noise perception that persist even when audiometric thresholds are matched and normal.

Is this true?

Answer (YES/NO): NO